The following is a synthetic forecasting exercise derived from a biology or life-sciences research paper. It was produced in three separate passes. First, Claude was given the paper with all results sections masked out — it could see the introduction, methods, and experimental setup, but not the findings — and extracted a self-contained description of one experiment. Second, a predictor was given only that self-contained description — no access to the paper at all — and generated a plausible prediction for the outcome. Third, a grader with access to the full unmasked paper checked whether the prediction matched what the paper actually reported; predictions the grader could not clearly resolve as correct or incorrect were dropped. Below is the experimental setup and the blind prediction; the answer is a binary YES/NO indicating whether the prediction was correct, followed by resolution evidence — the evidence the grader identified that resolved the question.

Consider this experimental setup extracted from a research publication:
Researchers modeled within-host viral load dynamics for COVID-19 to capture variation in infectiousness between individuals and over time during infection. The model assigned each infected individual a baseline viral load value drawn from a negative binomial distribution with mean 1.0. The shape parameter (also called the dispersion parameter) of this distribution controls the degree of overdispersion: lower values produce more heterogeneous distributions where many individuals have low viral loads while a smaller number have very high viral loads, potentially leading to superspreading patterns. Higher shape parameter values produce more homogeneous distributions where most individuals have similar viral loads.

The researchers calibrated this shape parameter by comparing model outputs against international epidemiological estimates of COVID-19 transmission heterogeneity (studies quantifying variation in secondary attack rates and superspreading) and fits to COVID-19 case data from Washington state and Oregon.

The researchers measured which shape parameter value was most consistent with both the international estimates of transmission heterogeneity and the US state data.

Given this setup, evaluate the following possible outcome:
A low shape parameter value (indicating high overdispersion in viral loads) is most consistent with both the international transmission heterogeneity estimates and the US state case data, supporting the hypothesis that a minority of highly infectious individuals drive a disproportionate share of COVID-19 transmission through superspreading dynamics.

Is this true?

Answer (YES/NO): YES